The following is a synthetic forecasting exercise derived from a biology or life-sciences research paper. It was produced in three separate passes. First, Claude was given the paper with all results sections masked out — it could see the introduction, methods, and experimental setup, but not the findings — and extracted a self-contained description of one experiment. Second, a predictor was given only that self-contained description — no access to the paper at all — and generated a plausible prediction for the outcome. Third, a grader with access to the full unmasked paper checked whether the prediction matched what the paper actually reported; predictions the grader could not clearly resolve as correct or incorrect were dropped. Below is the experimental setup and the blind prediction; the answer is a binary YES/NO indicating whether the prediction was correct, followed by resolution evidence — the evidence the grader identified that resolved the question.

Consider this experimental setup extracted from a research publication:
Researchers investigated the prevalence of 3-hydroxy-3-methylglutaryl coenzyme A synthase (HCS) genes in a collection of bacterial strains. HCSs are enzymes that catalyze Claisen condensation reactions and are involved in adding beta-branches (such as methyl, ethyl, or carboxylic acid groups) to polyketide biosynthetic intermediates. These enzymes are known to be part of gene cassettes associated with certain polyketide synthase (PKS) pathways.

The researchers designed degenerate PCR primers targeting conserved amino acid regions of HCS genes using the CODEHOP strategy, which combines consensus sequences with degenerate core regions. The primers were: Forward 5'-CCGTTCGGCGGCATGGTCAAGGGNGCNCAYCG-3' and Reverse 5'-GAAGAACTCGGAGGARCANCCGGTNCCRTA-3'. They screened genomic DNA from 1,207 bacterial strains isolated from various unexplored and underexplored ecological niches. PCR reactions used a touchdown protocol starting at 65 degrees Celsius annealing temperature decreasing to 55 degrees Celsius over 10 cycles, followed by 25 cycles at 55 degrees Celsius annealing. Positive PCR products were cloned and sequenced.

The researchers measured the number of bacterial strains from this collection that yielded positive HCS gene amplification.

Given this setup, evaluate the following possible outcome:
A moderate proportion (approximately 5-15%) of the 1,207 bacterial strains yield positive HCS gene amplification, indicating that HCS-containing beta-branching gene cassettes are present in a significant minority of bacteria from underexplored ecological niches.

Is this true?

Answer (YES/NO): NO